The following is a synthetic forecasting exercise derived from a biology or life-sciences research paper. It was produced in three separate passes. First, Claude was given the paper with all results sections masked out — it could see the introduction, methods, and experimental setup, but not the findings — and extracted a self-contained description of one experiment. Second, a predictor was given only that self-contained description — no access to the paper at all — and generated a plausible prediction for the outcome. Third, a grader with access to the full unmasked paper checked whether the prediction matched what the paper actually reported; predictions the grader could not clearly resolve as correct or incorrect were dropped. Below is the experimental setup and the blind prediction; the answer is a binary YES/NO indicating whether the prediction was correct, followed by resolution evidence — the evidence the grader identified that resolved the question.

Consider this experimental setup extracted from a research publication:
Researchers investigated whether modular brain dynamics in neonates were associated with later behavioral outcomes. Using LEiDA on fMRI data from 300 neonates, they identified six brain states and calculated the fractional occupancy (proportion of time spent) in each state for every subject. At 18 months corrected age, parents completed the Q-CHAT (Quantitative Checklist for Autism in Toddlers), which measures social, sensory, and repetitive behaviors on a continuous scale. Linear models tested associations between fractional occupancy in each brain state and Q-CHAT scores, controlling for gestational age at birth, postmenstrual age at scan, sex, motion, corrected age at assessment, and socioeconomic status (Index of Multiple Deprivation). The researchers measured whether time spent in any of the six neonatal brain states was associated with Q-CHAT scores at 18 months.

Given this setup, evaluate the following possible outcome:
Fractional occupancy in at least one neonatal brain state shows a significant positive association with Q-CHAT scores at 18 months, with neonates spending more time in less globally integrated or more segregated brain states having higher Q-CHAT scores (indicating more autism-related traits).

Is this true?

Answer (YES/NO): YES